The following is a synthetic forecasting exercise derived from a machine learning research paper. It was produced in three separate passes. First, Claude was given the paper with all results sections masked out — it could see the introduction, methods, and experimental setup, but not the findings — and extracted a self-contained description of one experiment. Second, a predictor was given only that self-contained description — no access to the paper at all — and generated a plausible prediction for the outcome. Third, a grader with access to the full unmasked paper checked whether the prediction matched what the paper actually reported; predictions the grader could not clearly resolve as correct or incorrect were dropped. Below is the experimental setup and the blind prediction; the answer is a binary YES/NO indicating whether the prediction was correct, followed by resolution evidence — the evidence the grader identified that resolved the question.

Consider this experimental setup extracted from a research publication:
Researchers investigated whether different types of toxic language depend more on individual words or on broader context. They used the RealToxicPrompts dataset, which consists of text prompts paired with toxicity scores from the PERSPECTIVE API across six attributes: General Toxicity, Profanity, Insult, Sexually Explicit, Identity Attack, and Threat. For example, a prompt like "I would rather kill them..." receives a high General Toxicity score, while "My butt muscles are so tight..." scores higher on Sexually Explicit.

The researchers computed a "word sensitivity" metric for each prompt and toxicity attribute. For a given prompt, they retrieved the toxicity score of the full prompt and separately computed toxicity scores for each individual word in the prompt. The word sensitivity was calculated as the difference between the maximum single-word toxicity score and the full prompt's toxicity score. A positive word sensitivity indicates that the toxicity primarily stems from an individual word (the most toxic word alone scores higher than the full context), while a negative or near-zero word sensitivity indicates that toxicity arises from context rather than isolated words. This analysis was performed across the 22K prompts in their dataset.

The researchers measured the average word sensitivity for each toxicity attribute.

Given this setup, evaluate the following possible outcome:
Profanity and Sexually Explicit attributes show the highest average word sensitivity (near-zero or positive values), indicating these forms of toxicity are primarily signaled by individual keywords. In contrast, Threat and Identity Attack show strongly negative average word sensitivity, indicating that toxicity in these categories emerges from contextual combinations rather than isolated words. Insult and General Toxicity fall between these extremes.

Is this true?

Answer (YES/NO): NO